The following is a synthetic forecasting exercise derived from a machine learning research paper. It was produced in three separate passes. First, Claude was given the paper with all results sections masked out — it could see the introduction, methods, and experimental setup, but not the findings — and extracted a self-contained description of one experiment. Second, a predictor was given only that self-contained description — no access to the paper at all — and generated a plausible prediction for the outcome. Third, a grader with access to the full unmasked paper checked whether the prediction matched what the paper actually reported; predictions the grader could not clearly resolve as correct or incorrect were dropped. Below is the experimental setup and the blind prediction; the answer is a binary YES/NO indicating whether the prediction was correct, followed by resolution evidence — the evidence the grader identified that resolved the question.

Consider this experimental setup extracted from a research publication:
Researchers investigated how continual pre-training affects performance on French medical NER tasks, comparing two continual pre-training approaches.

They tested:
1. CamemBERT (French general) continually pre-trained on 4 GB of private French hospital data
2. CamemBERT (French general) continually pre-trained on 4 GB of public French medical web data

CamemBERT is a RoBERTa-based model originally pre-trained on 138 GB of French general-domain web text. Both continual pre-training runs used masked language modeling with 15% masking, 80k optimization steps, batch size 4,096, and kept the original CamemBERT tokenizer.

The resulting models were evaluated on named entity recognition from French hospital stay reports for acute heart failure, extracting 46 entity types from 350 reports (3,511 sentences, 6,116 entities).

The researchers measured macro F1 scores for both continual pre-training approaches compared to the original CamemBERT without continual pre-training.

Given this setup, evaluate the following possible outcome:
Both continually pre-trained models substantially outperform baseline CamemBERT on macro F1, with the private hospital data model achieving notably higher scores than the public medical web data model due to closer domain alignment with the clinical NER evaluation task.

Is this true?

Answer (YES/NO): NO